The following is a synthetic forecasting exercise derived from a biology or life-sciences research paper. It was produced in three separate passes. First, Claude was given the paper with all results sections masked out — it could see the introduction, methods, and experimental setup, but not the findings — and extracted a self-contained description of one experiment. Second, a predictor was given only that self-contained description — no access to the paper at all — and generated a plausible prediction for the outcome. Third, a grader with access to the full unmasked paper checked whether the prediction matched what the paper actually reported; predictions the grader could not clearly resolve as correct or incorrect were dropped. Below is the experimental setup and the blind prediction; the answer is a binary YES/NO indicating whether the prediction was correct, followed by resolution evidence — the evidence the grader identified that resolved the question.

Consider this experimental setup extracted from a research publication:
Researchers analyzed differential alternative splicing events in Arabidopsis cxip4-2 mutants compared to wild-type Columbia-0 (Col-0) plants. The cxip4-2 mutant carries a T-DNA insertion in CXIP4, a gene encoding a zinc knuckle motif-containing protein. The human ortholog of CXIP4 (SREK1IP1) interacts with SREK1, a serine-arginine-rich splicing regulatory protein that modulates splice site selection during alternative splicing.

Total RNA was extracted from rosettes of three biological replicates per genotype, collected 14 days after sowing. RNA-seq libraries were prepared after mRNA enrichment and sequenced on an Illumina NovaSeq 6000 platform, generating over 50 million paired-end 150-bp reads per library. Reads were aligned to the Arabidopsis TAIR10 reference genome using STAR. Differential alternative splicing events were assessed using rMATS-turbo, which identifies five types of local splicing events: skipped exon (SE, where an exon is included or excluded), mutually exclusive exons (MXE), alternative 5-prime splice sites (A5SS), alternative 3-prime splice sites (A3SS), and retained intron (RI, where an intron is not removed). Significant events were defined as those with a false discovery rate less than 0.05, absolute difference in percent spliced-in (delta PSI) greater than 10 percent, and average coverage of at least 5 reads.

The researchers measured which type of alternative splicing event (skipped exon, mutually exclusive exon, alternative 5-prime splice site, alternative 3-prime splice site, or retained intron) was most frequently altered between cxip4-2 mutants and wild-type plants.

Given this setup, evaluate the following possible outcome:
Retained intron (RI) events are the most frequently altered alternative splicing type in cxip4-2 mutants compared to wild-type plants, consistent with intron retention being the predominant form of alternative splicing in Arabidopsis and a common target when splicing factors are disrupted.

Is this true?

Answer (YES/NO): YES